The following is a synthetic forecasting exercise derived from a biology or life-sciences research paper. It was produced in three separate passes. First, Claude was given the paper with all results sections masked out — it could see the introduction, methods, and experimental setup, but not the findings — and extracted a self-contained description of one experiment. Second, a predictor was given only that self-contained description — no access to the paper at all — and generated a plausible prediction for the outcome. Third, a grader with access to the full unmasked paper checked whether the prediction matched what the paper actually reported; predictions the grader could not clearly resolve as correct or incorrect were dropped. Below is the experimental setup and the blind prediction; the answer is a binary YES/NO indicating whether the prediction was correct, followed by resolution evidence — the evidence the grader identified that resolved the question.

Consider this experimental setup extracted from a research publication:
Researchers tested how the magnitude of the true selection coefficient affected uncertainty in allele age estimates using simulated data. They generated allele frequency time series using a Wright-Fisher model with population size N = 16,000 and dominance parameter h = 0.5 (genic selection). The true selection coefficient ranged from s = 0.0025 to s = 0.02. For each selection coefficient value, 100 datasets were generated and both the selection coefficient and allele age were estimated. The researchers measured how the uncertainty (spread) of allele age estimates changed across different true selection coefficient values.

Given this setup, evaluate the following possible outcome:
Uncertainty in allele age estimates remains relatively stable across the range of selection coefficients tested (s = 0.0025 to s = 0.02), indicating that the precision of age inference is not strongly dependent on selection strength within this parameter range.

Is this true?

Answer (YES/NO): NO